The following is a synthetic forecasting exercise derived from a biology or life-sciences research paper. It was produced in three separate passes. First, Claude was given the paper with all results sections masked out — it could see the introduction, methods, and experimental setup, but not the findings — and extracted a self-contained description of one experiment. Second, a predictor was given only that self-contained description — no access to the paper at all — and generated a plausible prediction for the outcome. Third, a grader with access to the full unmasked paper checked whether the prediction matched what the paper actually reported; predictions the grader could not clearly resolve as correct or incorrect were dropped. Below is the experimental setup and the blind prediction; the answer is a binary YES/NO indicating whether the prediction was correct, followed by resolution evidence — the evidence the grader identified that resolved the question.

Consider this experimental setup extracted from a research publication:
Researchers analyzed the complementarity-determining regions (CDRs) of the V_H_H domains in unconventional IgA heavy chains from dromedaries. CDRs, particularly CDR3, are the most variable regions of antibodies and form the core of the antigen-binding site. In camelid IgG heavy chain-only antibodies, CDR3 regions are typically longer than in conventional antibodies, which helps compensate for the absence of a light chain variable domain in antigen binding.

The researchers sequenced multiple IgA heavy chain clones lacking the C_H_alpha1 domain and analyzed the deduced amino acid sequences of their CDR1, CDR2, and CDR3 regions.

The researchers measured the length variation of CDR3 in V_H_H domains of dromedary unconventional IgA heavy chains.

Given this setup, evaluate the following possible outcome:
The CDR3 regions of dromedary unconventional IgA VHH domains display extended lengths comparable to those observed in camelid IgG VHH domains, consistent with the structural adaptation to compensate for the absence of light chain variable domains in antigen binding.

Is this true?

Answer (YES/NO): YES